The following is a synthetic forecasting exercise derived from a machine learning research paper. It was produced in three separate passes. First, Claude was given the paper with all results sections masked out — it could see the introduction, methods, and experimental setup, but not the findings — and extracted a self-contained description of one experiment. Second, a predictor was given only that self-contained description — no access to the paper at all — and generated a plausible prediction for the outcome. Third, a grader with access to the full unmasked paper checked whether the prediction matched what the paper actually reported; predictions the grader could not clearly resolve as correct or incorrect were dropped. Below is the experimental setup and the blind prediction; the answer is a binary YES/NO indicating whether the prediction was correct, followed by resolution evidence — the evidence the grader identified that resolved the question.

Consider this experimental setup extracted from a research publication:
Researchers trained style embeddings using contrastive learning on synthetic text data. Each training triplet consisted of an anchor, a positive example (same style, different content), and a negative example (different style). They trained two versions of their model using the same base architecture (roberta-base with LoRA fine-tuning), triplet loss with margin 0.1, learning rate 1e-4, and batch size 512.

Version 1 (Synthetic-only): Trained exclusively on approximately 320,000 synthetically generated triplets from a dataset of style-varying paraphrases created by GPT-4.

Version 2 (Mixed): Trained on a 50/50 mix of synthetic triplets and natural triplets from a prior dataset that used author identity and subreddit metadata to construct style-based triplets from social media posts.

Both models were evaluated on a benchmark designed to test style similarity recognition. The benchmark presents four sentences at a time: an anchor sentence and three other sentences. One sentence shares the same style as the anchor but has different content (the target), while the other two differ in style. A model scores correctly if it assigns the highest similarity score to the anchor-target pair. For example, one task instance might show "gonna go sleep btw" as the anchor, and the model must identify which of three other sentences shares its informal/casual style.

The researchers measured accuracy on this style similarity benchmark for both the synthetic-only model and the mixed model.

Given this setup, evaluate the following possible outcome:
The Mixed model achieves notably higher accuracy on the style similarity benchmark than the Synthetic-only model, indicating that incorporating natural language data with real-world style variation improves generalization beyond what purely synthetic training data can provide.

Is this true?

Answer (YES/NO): NO